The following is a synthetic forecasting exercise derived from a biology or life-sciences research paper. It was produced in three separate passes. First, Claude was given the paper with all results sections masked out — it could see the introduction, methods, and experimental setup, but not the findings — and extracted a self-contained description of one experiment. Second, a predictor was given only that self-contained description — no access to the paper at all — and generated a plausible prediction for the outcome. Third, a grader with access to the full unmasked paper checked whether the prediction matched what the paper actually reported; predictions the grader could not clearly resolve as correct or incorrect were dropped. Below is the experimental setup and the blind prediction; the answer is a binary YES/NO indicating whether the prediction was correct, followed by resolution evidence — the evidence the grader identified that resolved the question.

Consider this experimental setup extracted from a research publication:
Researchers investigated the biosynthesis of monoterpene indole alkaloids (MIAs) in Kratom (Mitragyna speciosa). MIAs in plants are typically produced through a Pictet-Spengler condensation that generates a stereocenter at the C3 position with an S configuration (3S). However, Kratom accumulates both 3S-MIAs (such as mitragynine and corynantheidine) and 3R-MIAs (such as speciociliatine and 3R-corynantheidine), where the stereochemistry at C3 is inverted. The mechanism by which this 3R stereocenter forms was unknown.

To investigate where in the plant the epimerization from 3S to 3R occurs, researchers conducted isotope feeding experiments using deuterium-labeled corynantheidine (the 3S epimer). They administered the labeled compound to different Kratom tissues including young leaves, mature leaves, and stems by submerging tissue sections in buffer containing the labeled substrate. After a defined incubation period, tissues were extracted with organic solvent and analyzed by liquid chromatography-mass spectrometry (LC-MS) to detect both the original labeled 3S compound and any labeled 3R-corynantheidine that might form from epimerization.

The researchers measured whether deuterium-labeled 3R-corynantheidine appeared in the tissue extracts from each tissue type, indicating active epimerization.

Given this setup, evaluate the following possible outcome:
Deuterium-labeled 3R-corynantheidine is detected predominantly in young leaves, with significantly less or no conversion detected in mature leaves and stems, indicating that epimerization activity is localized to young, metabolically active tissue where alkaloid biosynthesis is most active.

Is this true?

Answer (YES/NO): NO